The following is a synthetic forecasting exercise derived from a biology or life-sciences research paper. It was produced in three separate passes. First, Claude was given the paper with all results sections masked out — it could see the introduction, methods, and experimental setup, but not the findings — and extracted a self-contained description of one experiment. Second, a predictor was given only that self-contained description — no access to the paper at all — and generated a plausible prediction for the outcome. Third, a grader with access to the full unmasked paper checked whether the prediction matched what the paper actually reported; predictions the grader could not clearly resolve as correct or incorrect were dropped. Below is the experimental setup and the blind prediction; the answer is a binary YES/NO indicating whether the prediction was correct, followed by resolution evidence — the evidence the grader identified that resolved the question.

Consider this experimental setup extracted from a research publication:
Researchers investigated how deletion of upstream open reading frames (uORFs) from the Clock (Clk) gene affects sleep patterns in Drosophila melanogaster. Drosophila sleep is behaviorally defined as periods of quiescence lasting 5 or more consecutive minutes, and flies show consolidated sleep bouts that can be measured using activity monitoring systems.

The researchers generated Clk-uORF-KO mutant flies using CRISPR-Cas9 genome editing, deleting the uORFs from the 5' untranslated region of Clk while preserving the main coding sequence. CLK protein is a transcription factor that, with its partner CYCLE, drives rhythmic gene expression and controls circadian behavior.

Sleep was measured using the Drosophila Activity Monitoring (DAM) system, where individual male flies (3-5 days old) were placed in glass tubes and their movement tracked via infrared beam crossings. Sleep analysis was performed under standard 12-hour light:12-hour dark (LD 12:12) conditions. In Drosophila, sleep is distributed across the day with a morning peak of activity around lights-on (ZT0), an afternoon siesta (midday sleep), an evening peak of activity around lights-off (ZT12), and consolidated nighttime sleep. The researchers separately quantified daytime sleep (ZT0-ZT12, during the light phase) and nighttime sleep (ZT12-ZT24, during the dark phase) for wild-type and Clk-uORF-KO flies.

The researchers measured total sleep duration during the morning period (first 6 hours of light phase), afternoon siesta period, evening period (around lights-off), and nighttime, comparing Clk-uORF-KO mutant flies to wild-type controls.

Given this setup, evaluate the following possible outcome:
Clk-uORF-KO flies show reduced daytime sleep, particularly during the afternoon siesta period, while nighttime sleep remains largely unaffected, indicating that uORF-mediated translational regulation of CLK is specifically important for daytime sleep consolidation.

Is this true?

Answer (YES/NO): NO